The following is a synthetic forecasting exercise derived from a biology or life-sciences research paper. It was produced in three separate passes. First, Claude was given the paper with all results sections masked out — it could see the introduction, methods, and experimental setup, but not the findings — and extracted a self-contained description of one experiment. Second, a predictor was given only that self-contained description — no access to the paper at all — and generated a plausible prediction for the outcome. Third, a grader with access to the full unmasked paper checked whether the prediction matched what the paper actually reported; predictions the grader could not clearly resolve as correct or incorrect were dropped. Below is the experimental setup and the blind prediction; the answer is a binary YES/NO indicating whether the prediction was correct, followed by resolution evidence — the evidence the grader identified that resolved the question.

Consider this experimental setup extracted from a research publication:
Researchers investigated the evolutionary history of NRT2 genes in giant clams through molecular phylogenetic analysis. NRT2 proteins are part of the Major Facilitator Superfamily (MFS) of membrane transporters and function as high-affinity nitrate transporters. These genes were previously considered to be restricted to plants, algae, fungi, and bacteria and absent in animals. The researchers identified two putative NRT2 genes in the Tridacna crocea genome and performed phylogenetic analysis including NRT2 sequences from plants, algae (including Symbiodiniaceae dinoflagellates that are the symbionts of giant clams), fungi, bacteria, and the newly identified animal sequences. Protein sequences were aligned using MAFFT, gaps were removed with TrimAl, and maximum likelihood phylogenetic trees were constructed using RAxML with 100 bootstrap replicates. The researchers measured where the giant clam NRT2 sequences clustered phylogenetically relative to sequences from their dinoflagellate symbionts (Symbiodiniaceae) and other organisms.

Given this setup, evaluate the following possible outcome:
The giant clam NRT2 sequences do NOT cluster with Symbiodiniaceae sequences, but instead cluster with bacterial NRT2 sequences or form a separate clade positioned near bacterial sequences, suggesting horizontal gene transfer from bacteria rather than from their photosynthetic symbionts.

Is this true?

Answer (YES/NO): NO